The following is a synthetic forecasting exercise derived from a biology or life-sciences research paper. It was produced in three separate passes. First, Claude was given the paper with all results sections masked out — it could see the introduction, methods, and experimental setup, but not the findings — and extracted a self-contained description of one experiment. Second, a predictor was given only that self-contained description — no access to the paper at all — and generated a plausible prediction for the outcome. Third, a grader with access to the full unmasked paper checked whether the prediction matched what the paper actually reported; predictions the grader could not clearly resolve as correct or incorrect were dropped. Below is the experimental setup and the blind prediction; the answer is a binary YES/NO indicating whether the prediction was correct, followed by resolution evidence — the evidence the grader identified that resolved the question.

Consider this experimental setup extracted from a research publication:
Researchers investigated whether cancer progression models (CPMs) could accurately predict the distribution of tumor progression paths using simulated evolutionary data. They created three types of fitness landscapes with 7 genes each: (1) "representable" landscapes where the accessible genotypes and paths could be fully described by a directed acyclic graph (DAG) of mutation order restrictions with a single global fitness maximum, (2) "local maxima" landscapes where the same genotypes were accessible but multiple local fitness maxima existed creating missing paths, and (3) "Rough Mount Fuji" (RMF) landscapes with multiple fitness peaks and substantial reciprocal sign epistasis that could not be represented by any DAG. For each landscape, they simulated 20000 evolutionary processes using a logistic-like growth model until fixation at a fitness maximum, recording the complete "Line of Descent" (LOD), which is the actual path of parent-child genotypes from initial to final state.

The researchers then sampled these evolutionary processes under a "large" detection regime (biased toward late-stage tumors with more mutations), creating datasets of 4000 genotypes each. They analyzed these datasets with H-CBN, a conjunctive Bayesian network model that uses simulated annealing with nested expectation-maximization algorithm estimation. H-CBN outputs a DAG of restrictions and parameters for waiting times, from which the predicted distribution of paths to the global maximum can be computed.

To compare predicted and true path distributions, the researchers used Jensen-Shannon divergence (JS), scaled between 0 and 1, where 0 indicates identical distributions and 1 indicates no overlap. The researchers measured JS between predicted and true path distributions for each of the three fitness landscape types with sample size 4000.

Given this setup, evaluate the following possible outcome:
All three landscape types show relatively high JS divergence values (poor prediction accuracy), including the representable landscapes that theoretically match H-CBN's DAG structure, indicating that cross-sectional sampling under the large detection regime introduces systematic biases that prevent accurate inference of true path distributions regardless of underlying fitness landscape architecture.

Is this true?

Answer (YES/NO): NO